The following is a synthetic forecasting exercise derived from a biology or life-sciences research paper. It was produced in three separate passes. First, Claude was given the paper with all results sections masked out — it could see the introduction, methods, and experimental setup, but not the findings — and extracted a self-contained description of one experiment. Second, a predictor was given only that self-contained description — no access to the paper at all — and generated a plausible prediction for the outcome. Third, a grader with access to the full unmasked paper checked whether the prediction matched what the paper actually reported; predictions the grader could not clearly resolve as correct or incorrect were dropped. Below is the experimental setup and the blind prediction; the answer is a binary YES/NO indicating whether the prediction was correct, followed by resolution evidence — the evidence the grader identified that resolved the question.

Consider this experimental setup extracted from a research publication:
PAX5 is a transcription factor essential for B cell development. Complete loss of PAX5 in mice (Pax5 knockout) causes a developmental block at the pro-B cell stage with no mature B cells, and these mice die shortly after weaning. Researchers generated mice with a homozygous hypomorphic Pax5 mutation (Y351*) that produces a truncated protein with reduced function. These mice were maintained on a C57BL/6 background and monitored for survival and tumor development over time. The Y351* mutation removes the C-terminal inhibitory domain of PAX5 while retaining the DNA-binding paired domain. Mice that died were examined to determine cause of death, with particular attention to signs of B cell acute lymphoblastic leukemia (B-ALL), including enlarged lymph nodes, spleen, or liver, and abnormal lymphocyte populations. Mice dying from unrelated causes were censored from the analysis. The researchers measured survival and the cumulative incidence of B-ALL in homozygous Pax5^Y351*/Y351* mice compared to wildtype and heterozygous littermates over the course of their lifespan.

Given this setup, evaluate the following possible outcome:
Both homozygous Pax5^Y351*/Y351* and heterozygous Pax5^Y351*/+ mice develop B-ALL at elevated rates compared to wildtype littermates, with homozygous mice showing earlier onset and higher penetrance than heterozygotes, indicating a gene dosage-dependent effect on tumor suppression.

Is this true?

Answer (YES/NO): YES